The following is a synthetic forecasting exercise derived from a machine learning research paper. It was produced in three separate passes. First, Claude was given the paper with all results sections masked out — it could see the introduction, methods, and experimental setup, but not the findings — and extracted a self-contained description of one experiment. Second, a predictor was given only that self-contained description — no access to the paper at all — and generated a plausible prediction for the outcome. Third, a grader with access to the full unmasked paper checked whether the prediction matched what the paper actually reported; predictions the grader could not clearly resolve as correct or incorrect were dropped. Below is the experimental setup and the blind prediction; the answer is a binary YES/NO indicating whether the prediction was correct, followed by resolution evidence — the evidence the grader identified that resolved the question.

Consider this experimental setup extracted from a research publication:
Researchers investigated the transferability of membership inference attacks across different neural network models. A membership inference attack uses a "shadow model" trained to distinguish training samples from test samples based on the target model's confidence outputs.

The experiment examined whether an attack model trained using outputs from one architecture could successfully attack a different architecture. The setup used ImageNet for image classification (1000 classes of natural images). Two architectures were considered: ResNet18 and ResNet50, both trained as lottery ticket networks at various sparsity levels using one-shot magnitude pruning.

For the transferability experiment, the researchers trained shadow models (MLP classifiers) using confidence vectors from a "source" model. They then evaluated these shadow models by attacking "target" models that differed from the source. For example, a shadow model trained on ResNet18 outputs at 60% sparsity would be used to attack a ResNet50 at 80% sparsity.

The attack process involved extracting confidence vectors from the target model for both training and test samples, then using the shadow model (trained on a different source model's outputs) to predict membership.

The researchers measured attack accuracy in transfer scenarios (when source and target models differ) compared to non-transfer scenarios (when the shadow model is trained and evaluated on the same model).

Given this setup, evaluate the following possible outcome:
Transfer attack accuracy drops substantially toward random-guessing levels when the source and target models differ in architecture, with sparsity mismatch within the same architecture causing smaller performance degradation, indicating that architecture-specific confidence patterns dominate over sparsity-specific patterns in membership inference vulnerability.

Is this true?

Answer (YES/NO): NO